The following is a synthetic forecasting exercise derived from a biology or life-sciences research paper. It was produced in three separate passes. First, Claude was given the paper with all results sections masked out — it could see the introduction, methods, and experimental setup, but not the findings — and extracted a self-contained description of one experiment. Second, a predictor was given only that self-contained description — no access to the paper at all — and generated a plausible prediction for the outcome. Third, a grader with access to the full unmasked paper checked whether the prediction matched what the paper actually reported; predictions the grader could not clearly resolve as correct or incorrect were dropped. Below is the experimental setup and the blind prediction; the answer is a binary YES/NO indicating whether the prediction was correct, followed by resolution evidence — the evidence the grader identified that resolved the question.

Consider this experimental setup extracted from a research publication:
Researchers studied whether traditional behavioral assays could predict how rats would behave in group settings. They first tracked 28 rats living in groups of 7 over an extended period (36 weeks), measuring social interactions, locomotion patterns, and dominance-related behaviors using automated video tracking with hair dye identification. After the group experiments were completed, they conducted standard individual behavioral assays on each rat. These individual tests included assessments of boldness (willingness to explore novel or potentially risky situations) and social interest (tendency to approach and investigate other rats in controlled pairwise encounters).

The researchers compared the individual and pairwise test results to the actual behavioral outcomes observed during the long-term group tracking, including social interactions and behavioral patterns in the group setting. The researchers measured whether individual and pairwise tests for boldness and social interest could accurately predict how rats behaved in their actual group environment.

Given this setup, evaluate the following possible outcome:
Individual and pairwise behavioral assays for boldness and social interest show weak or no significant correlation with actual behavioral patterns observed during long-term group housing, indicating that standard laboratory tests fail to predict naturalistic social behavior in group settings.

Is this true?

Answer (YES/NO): YES